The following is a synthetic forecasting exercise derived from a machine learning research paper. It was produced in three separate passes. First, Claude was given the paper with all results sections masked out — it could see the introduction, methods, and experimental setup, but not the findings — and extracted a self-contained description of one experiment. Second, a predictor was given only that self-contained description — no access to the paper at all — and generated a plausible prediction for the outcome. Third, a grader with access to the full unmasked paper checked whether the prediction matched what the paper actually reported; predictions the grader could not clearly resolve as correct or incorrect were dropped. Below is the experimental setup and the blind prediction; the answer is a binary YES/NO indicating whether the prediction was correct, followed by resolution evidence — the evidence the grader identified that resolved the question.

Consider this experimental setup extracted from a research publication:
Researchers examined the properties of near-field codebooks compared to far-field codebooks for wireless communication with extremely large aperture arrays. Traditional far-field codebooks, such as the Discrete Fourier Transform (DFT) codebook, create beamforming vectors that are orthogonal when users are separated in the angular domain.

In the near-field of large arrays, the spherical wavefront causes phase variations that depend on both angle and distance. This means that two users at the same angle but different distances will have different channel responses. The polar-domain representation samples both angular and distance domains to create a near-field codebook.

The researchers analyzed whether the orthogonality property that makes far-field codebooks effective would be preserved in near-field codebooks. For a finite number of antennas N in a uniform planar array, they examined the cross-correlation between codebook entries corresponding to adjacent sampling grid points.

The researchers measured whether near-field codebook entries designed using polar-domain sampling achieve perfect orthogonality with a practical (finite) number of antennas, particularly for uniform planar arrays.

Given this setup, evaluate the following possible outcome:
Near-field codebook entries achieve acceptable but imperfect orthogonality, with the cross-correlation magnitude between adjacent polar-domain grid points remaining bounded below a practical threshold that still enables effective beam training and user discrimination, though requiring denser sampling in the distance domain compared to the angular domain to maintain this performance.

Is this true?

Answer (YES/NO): NO